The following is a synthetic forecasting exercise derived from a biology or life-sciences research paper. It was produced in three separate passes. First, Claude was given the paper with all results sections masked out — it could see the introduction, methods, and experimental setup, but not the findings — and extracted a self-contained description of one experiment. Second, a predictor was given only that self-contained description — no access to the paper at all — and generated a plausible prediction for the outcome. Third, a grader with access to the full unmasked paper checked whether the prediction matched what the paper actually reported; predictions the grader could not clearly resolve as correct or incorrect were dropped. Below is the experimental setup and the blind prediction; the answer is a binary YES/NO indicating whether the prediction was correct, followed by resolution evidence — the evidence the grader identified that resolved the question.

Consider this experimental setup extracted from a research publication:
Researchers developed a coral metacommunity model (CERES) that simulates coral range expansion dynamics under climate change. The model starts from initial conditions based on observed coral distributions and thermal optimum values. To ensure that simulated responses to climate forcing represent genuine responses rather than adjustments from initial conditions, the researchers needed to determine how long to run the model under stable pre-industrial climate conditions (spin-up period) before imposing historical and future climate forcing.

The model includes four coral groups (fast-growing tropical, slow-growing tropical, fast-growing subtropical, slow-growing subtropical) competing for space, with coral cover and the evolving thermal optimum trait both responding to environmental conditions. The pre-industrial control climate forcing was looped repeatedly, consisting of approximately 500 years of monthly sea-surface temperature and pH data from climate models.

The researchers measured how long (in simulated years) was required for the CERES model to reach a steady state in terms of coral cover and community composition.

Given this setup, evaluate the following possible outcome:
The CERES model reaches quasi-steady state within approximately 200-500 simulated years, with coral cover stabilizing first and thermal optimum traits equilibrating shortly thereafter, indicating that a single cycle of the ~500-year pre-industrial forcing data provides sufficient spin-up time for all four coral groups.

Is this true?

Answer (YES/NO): NO